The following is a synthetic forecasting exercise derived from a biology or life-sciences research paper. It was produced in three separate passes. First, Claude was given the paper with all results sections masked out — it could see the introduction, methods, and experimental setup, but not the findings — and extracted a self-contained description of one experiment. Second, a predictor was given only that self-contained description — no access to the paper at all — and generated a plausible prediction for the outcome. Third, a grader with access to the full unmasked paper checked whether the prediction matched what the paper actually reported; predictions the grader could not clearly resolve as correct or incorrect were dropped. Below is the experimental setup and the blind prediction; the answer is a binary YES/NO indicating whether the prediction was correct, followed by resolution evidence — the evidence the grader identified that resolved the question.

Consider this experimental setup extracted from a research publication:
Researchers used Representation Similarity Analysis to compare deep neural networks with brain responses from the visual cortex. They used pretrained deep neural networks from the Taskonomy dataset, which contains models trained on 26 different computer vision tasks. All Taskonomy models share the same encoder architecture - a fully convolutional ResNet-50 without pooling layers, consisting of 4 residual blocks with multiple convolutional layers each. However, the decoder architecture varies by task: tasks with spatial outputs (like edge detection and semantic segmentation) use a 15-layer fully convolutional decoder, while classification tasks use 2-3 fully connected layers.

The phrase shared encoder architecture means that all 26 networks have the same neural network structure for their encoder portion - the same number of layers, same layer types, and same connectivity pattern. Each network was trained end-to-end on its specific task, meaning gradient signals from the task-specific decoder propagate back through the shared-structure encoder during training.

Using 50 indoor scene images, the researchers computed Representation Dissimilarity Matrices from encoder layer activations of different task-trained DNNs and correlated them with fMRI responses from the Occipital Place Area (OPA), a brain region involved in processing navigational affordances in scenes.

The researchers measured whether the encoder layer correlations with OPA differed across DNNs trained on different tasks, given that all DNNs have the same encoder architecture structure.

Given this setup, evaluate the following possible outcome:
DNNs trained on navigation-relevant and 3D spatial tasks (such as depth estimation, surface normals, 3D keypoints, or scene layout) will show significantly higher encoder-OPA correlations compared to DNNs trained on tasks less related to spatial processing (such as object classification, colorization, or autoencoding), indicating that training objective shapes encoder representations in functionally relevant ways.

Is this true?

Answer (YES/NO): NO